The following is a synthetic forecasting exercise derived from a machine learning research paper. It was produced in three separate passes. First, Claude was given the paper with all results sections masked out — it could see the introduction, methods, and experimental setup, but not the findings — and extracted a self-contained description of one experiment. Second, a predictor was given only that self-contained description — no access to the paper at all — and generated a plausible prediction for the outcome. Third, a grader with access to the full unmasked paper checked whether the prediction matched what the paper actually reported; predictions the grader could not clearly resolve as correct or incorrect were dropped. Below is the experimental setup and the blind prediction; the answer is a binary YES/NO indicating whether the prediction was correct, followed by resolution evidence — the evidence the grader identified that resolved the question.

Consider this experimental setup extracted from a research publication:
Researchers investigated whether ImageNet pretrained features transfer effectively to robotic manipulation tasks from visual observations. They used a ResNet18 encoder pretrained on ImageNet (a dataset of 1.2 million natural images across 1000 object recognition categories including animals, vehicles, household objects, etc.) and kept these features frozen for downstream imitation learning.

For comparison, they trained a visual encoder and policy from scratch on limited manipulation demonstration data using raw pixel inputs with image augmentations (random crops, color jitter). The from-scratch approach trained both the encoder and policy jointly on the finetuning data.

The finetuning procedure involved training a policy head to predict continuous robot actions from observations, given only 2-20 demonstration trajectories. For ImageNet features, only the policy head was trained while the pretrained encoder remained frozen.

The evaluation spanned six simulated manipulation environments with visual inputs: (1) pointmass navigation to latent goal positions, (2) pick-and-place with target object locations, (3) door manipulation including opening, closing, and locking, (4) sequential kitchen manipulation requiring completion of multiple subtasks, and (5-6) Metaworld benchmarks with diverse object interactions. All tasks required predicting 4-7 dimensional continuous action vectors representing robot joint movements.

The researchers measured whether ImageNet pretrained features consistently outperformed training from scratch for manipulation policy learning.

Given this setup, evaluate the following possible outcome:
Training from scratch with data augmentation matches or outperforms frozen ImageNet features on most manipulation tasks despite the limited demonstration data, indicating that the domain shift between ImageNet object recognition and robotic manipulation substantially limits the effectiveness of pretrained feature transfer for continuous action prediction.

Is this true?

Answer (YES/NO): YES